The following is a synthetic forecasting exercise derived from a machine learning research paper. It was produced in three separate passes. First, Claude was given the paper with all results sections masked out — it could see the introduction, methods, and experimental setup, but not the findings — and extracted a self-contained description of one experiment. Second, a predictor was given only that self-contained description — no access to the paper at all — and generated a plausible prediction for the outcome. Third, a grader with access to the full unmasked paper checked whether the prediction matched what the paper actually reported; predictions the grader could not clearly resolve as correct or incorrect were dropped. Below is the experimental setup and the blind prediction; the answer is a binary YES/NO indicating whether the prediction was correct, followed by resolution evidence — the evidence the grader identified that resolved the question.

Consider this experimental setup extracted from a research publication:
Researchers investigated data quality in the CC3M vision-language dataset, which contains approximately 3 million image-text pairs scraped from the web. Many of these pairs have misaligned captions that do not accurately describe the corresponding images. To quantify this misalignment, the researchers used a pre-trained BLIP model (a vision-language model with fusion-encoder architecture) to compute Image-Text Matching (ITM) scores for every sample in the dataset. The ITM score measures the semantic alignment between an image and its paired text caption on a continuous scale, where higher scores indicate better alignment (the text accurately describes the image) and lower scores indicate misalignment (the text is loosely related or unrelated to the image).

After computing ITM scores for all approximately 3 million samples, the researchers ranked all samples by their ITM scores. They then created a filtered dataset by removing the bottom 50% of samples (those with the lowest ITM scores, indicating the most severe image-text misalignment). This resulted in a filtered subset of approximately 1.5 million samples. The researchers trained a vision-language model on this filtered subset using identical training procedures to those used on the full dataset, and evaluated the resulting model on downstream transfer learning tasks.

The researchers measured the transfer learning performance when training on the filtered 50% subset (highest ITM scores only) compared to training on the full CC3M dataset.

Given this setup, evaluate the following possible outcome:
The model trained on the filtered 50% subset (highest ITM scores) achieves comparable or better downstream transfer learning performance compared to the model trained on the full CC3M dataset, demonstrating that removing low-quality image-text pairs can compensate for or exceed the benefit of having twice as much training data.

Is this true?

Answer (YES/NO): YES